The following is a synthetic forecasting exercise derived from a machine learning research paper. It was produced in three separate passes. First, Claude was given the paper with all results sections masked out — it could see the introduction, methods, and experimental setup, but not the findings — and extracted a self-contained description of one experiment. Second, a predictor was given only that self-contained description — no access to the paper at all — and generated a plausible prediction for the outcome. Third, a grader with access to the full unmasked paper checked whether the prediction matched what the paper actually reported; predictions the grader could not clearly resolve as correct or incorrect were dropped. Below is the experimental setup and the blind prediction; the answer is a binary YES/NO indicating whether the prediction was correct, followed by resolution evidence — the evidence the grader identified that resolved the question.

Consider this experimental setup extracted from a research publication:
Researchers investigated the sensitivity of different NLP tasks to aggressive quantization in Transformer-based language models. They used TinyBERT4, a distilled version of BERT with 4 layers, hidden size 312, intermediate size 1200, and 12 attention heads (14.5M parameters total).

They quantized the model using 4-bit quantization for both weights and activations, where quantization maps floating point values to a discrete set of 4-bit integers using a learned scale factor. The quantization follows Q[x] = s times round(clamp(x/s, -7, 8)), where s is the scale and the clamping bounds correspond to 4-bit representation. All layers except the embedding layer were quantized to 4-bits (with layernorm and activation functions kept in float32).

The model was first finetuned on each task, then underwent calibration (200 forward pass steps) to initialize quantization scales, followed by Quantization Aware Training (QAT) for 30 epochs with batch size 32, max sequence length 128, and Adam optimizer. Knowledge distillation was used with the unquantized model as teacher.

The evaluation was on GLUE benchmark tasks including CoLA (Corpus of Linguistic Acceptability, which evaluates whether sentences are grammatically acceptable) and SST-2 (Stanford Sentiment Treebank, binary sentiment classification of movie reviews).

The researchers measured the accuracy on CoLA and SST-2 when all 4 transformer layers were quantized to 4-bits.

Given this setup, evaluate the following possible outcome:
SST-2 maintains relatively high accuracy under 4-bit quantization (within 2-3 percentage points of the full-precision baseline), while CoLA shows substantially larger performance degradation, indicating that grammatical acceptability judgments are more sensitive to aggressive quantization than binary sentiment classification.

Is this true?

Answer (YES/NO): NO